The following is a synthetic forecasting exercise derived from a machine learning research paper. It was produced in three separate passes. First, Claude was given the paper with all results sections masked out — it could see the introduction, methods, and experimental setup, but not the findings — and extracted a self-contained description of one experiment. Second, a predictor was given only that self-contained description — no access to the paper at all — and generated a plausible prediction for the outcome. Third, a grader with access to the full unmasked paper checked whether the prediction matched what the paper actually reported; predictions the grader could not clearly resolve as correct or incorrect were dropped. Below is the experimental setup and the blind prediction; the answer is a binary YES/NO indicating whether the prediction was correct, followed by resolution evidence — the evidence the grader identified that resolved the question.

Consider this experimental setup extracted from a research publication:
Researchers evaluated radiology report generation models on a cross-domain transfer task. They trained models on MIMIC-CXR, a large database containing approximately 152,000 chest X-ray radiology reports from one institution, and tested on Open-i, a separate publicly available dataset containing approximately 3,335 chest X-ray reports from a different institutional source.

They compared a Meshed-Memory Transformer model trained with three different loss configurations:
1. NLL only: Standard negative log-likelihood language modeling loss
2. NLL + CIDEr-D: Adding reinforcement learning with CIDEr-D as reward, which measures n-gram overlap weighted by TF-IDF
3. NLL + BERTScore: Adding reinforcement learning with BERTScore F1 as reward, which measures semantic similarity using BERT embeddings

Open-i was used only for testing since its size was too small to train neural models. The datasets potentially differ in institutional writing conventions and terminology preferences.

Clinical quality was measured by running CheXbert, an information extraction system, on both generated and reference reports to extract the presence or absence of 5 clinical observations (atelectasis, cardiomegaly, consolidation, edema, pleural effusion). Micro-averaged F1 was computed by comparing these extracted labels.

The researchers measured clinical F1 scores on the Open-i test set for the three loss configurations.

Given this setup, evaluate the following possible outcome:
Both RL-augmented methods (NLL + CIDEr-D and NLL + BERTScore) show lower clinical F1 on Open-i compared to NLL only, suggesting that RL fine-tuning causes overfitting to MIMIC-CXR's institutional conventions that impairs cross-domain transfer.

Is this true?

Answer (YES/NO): NO